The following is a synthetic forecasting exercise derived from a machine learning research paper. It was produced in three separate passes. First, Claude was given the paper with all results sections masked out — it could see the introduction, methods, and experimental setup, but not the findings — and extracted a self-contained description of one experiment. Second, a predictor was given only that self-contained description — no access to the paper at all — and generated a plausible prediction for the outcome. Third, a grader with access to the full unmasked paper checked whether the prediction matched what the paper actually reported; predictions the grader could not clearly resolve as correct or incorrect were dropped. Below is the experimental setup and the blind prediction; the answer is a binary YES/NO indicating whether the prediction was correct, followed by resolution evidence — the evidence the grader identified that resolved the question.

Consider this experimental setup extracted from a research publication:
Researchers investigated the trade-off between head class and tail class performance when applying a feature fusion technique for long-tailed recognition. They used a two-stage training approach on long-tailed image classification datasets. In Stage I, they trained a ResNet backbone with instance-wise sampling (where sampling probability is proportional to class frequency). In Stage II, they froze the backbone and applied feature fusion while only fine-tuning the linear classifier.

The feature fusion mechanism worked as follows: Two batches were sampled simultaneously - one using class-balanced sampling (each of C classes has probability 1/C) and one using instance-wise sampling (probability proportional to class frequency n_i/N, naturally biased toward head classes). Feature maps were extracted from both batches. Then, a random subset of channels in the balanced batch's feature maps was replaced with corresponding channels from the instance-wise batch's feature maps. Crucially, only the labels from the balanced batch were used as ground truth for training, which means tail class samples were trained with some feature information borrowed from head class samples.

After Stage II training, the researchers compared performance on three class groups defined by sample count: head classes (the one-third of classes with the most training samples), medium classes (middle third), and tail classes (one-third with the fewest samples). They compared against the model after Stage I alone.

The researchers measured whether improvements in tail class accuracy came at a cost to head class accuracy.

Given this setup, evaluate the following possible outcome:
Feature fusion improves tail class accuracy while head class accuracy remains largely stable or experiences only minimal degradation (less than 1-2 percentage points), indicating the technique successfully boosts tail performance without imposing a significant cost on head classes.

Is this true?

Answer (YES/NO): NO